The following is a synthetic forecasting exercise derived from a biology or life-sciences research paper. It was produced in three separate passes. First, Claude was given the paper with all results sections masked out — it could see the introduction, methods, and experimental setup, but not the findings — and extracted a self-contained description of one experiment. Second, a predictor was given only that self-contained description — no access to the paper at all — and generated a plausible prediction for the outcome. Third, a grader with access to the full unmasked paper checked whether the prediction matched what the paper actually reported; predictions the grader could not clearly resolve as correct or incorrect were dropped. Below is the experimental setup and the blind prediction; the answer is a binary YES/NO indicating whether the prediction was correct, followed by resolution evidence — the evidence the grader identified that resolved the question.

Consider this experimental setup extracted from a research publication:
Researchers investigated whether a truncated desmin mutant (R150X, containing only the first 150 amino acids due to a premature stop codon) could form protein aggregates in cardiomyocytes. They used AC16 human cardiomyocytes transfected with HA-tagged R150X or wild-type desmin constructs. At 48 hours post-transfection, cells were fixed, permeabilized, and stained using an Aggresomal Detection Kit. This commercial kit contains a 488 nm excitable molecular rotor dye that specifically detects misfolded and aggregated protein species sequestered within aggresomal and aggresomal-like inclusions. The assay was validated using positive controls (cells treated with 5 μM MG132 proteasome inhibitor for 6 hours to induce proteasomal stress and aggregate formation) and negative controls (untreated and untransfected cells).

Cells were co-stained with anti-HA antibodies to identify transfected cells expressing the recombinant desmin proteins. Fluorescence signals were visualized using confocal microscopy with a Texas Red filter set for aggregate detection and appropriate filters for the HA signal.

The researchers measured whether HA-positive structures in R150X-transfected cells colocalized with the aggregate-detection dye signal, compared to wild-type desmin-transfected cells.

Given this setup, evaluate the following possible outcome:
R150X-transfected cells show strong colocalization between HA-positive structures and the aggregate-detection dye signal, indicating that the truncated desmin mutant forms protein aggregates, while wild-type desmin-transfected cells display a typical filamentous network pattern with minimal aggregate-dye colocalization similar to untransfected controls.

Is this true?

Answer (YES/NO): YES